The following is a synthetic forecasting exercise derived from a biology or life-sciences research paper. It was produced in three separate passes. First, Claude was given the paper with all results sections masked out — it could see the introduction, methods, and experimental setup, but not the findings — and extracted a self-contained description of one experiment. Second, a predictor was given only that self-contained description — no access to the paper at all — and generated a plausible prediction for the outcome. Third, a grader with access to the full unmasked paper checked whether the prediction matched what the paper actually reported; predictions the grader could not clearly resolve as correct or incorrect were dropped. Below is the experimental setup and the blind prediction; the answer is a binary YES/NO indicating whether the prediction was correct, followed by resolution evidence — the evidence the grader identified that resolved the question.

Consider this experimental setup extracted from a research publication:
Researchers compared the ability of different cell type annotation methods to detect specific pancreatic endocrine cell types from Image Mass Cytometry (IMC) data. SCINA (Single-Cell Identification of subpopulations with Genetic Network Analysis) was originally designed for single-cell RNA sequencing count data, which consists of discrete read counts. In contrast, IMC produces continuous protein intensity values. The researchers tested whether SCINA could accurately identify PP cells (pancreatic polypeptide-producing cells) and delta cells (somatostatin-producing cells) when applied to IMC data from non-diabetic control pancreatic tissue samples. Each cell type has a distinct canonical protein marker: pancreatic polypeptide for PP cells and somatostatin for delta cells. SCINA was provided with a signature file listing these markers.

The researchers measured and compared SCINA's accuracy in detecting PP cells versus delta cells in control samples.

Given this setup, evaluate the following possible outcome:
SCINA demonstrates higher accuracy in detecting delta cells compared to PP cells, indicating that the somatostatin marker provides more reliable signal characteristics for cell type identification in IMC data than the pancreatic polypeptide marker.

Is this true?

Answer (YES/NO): NO